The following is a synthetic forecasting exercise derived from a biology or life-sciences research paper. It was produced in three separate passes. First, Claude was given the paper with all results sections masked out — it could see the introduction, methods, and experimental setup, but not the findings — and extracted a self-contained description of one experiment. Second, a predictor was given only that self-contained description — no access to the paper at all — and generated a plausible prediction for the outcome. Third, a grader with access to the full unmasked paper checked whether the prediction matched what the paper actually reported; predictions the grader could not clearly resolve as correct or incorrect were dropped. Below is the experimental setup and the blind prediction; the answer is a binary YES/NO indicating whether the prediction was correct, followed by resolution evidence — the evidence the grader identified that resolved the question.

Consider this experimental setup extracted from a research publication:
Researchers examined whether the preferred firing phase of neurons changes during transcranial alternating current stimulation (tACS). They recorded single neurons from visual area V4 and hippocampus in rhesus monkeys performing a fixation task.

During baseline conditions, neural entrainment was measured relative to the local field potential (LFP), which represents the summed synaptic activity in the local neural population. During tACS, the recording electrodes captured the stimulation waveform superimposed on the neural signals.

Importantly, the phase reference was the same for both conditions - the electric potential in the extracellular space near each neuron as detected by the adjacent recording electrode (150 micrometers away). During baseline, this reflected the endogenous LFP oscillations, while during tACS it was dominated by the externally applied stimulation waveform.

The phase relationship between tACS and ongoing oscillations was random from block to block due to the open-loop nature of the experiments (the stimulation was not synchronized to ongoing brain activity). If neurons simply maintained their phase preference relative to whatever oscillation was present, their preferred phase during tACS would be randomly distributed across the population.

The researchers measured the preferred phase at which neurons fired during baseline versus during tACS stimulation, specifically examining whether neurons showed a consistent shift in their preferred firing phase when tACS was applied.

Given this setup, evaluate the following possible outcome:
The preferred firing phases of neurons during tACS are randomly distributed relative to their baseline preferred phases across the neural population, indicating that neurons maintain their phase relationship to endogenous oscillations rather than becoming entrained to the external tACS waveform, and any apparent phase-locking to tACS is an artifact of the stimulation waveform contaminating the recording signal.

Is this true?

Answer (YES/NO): NO